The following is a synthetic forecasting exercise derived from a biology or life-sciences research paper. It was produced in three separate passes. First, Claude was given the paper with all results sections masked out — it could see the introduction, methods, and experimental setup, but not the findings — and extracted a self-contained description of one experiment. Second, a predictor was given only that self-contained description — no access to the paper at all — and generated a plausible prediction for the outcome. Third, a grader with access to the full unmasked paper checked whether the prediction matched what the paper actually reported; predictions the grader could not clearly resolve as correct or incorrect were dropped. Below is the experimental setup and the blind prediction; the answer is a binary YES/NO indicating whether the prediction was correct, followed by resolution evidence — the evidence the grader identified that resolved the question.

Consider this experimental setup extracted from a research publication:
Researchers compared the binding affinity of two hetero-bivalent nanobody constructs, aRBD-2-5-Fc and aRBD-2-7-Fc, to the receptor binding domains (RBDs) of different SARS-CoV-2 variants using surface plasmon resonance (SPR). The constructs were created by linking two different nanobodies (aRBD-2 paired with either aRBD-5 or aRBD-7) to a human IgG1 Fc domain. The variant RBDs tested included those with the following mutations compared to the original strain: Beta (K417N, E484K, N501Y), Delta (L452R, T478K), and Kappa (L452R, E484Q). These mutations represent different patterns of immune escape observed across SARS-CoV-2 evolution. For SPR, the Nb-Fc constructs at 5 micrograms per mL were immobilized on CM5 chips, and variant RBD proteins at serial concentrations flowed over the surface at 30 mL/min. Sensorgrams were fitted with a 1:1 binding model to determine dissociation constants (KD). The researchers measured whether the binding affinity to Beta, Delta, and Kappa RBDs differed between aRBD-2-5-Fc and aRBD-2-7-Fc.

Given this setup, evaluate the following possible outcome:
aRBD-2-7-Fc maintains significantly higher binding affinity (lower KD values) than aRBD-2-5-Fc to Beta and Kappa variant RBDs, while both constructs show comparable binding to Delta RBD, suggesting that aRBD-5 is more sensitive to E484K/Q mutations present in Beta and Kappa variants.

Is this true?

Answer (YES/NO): NO